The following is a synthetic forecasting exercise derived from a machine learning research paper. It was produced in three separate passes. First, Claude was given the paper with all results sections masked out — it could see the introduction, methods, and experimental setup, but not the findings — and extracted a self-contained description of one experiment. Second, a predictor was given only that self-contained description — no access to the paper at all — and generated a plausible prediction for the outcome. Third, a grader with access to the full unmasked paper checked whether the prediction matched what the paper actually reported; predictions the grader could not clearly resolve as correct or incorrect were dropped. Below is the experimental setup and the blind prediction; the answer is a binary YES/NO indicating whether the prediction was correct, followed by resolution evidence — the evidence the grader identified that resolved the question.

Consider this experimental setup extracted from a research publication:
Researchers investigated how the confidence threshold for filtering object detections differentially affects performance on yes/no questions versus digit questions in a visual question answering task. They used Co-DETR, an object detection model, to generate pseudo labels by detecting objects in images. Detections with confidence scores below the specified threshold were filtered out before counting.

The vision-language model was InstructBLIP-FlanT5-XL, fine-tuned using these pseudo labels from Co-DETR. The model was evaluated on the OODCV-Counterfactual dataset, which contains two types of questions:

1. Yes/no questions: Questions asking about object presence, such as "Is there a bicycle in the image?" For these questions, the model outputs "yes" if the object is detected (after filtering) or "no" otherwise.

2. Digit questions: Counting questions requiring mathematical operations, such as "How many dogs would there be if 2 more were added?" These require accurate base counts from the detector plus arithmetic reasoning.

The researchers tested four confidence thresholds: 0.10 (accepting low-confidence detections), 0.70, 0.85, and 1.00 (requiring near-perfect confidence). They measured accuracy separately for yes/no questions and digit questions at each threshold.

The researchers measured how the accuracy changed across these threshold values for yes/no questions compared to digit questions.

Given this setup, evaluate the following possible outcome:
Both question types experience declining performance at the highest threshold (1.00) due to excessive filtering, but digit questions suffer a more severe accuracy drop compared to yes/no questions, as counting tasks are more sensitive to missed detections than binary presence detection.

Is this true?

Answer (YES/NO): NO